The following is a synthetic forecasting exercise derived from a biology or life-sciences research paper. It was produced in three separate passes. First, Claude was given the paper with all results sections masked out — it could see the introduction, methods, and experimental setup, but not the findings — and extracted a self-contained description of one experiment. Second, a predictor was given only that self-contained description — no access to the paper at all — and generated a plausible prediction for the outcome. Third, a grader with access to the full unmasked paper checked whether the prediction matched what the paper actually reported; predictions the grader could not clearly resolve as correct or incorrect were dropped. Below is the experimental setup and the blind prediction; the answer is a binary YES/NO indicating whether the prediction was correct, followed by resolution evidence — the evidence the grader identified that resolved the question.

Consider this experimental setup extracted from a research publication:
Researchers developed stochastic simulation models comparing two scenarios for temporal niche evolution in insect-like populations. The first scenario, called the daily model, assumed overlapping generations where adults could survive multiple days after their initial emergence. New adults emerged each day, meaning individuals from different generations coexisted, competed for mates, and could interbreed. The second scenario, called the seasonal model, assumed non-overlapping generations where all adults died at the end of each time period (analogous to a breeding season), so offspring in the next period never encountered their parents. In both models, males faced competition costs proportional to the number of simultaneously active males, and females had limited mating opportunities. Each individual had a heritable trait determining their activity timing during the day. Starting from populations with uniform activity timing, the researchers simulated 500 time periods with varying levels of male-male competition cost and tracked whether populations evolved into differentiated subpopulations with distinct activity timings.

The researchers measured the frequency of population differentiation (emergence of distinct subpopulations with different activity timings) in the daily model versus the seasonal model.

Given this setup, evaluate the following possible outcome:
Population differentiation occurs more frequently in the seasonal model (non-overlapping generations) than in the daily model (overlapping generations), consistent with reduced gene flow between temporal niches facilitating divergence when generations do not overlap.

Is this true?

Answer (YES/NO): NO